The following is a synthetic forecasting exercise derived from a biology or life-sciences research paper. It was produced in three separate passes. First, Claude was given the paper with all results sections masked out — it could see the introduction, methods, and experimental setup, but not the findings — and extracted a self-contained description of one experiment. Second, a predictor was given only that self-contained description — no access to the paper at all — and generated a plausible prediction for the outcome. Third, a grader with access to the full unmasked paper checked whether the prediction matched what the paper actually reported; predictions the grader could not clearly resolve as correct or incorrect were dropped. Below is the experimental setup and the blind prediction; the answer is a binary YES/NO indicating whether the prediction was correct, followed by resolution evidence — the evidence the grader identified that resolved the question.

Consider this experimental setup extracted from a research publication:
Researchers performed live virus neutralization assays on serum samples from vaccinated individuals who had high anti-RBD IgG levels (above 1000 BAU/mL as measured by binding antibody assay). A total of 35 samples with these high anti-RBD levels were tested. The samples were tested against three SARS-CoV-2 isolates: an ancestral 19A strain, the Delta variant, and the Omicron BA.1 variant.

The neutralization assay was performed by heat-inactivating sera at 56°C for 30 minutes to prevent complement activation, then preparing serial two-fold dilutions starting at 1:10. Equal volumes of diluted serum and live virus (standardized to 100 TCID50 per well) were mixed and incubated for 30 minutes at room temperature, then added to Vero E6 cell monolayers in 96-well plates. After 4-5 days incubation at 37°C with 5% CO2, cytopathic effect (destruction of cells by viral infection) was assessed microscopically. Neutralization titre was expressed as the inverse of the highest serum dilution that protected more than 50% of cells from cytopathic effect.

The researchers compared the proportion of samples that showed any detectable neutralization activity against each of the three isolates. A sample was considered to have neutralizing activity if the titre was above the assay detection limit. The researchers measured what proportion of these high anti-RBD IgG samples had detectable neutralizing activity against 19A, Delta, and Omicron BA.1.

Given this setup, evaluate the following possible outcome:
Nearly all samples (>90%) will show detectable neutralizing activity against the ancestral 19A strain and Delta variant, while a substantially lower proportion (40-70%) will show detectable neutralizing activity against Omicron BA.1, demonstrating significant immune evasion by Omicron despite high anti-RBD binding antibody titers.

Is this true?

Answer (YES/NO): NO